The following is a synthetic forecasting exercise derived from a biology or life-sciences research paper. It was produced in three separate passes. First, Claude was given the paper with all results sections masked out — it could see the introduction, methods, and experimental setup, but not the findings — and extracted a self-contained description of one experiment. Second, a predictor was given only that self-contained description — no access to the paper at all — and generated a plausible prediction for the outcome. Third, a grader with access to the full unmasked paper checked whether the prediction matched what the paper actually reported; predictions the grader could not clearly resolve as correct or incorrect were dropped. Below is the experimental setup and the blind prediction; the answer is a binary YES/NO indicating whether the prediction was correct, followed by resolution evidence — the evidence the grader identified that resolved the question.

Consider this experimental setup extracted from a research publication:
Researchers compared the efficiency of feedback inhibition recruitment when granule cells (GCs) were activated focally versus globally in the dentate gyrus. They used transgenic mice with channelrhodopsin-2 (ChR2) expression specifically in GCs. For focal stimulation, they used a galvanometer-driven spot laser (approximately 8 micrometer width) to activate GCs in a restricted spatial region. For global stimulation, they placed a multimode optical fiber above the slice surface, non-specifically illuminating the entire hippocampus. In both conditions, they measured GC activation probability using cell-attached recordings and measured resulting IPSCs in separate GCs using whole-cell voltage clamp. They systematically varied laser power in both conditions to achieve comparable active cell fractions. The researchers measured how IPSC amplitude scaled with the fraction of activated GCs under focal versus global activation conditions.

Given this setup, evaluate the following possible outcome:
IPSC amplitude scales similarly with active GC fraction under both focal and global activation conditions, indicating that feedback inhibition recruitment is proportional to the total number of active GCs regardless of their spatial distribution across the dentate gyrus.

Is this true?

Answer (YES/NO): NO